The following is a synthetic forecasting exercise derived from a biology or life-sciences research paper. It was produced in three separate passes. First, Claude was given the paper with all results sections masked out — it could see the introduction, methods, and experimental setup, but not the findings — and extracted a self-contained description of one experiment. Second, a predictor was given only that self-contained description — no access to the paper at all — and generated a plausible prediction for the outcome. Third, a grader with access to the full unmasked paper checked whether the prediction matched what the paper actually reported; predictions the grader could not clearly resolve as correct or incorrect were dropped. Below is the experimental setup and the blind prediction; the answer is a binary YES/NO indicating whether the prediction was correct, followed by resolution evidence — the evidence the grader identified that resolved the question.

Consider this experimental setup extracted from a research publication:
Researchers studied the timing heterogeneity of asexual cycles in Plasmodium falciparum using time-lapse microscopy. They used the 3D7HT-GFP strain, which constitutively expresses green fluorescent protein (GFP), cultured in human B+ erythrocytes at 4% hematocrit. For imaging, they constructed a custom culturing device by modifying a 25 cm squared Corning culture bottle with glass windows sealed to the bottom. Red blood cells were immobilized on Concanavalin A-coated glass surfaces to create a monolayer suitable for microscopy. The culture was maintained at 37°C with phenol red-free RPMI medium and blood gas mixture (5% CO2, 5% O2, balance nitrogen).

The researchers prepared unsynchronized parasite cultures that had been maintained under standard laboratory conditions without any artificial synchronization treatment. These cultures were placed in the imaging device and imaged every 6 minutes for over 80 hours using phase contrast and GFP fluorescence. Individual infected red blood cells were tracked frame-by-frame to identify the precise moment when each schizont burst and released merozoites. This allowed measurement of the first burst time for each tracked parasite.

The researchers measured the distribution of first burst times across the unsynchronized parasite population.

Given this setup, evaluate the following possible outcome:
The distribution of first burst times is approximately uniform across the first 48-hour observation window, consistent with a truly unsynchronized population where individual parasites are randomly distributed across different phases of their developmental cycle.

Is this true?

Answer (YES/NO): NO